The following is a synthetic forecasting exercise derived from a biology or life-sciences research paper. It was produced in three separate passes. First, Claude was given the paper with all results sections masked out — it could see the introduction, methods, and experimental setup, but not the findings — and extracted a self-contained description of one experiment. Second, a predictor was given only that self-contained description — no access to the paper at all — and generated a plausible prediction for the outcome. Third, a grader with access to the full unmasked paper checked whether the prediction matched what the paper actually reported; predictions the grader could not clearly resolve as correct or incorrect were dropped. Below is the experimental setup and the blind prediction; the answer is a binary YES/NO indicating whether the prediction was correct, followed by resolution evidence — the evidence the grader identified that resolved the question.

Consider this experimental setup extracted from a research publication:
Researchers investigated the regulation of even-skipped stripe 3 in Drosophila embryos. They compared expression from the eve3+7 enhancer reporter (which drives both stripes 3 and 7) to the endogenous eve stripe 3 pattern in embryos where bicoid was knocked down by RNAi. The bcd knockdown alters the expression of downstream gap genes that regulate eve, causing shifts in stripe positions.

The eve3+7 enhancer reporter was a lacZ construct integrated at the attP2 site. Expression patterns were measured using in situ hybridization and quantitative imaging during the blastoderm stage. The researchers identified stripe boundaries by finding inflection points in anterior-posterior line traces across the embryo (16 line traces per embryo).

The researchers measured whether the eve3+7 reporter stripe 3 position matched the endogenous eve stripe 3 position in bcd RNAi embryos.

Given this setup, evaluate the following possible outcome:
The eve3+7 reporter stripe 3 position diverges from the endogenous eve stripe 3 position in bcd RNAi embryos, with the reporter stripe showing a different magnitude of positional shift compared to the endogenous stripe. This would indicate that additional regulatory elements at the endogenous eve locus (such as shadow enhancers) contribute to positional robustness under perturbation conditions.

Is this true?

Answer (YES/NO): YES